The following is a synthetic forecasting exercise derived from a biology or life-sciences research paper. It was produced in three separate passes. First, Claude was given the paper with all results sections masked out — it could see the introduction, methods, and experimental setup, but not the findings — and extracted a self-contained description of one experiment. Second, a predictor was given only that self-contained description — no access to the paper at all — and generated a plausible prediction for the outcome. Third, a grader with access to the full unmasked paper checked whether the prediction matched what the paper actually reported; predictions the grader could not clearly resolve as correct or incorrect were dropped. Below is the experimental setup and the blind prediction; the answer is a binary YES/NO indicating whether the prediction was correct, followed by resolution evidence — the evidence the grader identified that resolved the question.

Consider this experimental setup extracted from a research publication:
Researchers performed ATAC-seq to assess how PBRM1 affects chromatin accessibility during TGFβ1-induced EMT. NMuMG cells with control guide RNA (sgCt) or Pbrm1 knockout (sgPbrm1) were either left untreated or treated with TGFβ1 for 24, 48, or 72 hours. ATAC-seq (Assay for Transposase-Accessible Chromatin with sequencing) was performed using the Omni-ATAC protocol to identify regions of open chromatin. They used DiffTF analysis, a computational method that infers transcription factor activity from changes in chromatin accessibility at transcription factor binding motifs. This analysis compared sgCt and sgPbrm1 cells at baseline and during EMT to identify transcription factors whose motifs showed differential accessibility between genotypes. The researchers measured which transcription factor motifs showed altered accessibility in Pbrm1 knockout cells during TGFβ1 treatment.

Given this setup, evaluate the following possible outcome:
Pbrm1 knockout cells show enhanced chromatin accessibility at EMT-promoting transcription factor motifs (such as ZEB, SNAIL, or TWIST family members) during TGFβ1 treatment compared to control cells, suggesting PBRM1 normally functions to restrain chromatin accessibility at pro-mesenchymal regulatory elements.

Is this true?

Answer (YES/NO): NO